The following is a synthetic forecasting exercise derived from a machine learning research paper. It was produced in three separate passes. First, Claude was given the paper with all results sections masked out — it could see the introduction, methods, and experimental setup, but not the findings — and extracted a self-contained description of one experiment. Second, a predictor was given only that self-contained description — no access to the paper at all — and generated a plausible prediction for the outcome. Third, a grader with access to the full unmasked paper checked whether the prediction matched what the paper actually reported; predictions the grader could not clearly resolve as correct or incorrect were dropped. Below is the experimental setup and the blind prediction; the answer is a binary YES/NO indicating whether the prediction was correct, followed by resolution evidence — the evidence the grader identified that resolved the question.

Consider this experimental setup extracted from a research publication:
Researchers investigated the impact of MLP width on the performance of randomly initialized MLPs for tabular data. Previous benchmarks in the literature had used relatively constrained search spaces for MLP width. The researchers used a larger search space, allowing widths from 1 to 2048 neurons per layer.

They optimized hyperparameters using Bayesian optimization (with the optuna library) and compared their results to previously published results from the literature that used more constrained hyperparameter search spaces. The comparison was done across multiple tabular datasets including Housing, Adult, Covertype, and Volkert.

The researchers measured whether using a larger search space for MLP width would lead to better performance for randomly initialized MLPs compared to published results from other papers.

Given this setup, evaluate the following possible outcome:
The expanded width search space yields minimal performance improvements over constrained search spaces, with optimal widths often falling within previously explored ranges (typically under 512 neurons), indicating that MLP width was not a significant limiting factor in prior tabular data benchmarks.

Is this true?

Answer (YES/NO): NO